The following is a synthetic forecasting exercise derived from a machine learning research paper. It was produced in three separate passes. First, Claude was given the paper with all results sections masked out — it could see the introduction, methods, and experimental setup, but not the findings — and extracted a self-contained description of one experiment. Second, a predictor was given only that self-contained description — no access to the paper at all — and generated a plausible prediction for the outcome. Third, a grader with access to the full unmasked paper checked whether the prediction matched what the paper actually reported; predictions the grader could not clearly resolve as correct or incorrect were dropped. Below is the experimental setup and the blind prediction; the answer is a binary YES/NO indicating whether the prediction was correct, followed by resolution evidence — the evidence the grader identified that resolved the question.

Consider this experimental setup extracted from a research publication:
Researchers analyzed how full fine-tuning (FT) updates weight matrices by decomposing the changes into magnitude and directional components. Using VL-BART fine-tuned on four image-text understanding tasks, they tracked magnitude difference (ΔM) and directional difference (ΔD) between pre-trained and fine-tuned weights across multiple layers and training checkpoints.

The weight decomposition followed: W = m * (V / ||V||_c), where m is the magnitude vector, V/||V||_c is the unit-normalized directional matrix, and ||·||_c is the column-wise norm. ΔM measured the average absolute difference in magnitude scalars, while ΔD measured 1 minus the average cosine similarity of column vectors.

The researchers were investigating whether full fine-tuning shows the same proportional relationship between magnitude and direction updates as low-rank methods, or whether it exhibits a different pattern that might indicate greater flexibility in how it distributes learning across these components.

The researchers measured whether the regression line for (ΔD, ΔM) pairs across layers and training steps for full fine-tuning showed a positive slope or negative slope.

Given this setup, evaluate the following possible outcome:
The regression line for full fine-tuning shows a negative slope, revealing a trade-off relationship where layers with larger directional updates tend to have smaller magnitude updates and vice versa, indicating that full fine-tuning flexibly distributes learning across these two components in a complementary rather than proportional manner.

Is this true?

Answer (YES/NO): YES